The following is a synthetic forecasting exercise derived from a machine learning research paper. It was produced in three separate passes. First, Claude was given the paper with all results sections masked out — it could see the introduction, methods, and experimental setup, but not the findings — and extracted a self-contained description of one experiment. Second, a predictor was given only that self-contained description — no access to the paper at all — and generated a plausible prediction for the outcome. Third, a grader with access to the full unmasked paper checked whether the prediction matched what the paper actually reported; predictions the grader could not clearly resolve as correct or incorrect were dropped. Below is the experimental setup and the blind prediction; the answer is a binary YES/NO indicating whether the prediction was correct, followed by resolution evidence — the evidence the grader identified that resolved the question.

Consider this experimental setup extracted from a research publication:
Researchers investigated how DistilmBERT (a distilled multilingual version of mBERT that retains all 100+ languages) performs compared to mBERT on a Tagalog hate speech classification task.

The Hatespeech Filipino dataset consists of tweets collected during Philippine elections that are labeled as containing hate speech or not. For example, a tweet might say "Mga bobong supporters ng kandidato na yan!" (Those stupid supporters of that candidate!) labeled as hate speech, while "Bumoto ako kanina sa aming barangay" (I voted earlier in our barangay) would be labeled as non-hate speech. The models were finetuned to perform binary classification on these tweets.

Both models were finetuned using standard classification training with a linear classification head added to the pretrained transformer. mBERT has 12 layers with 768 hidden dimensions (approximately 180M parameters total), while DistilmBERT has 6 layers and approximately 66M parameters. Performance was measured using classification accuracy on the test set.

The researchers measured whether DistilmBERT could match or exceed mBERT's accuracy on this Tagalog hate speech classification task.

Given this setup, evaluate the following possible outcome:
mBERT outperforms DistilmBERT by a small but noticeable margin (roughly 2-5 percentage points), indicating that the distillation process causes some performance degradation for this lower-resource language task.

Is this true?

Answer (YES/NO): NO